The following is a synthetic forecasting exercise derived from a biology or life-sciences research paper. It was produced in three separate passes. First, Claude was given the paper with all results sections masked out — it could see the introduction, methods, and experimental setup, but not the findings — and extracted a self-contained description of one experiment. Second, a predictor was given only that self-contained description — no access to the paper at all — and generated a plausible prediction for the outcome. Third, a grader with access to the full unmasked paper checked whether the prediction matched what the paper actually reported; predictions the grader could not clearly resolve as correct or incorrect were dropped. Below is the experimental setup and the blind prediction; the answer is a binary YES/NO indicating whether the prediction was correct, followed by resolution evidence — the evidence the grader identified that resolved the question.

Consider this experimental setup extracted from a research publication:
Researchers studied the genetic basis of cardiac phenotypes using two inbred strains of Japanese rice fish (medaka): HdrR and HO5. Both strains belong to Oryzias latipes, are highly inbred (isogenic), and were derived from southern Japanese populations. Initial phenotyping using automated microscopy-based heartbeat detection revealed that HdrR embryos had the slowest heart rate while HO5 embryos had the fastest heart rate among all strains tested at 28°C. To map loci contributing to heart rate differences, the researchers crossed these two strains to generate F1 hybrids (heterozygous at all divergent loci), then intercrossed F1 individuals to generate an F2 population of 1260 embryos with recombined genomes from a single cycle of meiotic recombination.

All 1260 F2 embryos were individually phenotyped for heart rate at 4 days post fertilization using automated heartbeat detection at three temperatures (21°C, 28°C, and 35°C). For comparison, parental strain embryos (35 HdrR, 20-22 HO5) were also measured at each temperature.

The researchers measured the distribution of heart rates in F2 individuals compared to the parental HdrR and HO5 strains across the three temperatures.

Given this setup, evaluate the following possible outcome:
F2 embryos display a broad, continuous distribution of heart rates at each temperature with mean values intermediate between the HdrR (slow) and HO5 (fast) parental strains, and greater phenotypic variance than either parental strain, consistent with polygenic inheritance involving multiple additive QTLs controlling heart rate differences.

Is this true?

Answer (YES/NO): YES